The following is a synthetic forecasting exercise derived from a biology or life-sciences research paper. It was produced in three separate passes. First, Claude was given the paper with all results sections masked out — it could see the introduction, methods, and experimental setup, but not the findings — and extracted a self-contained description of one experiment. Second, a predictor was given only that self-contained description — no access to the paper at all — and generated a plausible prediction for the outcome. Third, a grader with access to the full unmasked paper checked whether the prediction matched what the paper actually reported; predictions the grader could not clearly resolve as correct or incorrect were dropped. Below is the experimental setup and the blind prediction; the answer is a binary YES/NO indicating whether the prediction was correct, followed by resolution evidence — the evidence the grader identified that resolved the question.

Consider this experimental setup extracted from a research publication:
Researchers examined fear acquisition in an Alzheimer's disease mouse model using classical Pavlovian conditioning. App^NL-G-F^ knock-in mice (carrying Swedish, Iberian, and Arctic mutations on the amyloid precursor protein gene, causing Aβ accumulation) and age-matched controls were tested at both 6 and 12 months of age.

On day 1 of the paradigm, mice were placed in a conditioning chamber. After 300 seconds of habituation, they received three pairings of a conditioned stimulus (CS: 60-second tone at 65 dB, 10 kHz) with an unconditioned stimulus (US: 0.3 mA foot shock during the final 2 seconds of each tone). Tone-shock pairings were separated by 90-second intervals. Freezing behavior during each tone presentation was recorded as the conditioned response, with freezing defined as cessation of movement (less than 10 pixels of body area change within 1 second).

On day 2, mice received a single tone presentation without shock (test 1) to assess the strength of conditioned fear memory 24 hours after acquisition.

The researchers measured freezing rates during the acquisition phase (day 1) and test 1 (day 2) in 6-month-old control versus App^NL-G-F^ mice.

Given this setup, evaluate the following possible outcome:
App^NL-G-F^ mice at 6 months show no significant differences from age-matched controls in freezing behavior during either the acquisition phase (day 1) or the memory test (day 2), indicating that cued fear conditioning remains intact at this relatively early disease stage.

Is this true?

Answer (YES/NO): NO